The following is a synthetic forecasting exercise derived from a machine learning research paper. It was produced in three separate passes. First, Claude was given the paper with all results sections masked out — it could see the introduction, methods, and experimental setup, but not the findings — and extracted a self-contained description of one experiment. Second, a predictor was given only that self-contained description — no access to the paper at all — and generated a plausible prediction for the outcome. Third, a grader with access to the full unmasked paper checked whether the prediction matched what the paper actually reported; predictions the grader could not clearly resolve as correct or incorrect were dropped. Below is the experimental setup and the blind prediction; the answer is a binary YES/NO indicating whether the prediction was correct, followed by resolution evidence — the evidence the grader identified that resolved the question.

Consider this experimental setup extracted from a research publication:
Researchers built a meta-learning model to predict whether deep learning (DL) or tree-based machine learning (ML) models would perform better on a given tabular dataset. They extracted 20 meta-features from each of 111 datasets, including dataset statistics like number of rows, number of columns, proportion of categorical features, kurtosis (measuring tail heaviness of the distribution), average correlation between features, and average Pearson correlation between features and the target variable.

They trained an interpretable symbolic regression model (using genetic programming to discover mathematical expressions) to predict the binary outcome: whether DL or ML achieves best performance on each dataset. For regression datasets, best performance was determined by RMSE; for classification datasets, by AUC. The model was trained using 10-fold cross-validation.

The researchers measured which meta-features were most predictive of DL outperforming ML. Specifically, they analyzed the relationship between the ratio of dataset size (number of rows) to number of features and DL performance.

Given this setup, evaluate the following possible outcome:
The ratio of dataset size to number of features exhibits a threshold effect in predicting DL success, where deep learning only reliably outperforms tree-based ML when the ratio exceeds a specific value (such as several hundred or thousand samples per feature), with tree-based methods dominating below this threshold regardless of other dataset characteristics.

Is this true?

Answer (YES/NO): NO